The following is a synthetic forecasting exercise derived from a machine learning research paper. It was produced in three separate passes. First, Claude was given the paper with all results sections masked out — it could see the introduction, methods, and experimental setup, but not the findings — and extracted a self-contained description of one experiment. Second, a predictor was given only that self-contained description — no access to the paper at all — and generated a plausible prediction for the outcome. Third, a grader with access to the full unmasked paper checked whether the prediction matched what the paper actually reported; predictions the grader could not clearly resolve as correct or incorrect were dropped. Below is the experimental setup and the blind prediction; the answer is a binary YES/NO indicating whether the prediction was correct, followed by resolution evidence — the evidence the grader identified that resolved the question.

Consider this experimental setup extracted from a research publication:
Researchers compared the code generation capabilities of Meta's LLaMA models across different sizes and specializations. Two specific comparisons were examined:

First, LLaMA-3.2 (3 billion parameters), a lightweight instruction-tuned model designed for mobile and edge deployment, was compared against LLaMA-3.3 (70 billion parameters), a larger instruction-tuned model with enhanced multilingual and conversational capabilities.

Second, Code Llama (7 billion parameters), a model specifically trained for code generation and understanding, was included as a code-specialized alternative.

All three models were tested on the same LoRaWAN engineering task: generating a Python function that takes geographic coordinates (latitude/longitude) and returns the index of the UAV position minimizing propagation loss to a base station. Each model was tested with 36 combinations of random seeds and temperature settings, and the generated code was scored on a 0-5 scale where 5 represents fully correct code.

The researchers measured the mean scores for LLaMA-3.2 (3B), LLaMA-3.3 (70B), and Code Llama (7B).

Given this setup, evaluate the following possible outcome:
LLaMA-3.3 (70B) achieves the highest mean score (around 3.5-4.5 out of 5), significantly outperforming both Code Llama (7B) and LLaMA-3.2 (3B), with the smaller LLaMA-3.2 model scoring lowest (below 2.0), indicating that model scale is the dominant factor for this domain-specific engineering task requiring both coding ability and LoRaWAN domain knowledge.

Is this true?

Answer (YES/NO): NO